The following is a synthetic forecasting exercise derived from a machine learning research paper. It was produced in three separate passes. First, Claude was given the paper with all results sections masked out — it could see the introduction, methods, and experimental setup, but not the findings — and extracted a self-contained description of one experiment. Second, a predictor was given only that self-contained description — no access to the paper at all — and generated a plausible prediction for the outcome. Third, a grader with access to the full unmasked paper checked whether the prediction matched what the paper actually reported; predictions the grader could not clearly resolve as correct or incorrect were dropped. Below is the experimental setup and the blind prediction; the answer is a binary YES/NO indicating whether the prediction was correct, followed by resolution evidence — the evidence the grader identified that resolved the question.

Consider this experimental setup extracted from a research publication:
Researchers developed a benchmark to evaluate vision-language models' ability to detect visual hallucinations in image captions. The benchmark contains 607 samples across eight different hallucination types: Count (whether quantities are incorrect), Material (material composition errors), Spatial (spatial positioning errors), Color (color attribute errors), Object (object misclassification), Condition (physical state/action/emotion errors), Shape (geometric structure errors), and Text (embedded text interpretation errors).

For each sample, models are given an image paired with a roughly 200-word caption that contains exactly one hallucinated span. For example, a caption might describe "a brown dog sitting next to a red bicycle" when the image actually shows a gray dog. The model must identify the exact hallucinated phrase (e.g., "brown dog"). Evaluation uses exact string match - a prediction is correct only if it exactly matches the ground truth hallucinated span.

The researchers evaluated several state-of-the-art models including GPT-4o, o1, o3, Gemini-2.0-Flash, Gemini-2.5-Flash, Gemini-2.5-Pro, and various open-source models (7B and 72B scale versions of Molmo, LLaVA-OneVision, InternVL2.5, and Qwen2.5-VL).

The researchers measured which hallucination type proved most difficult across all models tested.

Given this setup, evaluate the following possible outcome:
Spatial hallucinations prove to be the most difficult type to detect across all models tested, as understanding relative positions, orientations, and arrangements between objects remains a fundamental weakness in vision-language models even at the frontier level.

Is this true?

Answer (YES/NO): YES